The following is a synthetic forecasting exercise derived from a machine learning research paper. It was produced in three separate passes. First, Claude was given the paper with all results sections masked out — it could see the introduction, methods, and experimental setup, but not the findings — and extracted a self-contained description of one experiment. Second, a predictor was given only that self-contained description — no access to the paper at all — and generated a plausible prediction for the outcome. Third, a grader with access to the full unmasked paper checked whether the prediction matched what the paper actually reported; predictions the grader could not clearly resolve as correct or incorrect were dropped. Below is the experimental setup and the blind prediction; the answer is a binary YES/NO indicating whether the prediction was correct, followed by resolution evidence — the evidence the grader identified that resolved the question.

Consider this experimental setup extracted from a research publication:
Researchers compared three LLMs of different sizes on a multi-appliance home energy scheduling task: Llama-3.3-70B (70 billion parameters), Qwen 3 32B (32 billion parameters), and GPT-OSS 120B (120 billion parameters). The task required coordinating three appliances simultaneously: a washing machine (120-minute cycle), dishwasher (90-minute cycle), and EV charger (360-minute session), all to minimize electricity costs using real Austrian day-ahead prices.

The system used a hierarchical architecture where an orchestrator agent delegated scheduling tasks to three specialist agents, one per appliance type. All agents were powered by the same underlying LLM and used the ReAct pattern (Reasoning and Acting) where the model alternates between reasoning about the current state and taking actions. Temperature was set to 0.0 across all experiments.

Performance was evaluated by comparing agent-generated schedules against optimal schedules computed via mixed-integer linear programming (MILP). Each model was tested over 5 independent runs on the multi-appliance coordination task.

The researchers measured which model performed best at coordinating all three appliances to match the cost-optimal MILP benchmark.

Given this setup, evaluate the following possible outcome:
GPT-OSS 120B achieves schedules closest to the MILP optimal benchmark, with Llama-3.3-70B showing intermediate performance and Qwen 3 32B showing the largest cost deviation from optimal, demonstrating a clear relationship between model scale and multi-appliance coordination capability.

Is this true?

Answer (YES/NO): NO